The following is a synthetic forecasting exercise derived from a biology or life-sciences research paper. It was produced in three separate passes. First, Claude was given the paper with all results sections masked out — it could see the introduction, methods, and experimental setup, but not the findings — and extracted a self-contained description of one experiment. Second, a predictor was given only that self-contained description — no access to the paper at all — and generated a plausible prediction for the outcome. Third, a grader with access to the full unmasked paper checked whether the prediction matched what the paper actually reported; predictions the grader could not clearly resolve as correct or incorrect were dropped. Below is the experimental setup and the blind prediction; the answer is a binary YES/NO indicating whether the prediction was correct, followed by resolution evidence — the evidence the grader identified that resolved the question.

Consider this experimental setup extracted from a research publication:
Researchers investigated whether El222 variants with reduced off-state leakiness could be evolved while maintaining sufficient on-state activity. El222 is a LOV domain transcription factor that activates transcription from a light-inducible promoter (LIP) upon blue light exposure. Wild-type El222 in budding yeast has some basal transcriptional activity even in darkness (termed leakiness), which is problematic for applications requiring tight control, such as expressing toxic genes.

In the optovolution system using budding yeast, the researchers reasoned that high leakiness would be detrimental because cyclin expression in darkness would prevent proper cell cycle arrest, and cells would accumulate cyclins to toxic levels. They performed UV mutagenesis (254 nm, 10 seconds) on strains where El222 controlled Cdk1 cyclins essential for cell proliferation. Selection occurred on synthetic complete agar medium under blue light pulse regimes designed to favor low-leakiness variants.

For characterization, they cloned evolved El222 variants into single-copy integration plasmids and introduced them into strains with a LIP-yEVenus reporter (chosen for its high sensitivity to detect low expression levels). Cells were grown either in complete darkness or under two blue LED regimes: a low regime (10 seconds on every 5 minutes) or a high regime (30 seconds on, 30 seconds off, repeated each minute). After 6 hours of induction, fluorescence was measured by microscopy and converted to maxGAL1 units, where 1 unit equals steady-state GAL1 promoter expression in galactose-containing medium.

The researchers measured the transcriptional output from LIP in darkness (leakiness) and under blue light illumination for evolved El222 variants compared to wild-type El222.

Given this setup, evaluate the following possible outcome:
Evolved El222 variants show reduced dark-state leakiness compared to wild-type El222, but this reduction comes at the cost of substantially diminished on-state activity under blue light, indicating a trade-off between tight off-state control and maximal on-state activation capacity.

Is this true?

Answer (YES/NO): YES